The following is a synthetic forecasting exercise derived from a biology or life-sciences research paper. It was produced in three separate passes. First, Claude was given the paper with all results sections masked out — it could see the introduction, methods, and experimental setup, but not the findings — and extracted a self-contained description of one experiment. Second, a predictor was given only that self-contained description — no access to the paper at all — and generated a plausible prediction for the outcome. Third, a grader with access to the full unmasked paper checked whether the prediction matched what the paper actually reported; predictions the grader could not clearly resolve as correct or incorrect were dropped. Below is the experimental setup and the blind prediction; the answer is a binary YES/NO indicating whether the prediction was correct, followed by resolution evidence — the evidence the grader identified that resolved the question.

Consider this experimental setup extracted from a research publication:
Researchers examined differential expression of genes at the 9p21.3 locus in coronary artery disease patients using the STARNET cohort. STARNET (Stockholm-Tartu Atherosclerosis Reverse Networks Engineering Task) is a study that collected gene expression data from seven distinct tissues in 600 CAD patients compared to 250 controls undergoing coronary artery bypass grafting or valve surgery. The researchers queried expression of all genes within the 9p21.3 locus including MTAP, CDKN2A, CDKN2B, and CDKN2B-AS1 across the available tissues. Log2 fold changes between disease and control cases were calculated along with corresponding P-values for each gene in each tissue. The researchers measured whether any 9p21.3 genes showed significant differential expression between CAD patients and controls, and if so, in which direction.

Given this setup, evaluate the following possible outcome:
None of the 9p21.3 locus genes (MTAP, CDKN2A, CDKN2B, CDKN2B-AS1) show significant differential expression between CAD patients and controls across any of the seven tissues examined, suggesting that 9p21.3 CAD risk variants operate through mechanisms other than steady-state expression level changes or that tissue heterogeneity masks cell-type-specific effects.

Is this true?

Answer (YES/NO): NO